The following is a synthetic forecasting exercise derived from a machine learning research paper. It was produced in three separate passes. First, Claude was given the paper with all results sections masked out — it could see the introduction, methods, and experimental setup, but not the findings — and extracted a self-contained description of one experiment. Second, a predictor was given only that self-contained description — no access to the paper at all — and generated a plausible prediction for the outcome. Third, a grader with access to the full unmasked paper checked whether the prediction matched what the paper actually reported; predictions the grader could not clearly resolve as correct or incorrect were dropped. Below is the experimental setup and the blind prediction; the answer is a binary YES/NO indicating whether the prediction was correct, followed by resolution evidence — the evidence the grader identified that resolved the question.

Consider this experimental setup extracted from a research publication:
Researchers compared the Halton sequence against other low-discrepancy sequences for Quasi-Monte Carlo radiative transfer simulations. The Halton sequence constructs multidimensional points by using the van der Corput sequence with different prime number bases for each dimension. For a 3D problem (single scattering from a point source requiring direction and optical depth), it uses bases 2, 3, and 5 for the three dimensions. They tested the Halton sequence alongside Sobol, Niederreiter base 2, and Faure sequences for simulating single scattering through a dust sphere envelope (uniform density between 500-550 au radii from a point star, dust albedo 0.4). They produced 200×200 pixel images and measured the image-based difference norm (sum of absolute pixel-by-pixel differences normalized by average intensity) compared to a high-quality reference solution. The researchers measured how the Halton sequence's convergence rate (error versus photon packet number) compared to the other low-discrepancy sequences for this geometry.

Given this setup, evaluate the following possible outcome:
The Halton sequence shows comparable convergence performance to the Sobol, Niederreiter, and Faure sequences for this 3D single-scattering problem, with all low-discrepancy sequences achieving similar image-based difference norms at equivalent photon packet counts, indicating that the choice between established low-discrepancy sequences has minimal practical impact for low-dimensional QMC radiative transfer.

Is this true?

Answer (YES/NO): YES